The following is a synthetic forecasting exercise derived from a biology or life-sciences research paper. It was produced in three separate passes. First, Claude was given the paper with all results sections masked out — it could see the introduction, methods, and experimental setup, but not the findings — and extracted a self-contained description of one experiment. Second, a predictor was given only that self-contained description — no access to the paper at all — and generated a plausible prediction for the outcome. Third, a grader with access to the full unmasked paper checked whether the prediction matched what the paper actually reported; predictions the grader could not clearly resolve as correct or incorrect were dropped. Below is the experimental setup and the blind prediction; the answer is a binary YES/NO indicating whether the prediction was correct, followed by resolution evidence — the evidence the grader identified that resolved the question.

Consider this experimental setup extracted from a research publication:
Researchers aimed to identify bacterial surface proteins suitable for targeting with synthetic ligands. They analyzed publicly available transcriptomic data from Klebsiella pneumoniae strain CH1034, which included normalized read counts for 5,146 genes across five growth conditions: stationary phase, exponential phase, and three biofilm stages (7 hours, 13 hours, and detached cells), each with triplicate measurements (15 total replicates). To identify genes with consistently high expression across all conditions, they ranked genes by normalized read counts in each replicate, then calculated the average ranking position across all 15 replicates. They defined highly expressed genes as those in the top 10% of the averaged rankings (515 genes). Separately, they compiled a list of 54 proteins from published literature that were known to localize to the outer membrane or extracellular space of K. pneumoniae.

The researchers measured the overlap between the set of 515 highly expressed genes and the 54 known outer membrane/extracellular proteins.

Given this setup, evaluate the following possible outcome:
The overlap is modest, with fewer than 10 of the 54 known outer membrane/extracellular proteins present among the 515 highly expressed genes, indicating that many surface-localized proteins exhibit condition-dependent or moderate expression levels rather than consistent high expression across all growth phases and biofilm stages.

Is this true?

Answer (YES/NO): NO